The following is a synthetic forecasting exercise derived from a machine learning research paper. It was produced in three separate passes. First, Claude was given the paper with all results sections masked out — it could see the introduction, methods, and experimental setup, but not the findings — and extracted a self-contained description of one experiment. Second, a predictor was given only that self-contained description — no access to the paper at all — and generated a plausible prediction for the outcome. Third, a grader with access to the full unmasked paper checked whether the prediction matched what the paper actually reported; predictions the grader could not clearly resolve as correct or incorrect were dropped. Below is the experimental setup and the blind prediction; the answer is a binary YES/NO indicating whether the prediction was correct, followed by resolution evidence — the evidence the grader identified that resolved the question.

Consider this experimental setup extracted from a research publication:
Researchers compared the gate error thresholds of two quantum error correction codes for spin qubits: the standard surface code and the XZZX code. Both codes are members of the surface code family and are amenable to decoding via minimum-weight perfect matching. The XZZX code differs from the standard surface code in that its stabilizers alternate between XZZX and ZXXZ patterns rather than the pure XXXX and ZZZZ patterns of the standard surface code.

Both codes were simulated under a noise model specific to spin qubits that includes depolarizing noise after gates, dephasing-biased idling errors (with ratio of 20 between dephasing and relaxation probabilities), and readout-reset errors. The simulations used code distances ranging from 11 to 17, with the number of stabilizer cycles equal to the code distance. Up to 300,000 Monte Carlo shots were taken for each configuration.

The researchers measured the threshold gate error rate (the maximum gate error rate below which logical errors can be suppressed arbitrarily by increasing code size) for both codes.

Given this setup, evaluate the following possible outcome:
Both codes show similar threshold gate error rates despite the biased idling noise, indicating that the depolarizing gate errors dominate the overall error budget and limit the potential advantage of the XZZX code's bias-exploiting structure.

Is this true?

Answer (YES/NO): NO